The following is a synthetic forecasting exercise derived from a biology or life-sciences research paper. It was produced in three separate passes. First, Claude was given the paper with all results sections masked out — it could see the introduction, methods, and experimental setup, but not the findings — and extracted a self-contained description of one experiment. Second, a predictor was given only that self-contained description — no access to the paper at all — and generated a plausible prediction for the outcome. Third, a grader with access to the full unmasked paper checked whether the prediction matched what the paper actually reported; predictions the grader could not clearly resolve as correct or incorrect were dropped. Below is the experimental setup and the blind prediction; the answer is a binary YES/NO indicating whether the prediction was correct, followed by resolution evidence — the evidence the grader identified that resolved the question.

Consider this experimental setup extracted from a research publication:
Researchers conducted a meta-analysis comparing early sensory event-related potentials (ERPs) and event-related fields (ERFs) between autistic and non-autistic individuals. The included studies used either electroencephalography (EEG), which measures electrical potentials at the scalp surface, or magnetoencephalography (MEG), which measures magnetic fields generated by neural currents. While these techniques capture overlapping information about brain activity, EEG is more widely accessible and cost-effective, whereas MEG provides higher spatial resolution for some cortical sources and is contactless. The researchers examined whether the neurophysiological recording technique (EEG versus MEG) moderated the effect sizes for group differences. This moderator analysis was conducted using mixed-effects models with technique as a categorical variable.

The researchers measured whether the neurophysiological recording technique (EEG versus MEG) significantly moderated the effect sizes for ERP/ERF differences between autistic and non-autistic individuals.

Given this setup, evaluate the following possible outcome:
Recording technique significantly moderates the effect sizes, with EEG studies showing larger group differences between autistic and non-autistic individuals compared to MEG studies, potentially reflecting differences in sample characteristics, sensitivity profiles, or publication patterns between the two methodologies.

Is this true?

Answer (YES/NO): NO